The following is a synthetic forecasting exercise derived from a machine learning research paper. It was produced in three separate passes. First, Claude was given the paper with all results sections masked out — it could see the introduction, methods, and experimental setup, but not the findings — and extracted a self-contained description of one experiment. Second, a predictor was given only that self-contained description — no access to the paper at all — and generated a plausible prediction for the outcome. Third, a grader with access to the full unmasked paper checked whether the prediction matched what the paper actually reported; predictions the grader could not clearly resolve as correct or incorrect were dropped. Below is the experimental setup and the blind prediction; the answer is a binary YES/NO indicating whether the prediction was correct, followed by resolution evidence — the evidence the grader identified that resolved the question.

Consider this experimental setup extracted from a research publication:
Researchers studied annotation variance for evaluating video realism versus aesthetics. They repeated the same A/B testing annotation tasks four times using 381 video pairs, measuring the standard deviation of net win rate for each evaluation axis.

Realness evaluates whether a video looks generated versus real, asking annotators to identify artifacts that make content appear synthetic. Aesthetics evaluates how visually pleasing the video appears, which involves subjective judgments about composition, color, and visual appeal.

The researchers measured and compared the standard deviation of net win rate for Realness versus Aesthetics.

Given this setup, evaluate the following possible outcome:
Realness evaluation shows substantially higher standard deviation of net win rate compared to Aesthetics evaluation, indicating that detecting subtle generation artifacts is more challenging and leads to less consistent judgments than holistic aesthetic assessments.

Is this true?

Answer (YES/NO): NO